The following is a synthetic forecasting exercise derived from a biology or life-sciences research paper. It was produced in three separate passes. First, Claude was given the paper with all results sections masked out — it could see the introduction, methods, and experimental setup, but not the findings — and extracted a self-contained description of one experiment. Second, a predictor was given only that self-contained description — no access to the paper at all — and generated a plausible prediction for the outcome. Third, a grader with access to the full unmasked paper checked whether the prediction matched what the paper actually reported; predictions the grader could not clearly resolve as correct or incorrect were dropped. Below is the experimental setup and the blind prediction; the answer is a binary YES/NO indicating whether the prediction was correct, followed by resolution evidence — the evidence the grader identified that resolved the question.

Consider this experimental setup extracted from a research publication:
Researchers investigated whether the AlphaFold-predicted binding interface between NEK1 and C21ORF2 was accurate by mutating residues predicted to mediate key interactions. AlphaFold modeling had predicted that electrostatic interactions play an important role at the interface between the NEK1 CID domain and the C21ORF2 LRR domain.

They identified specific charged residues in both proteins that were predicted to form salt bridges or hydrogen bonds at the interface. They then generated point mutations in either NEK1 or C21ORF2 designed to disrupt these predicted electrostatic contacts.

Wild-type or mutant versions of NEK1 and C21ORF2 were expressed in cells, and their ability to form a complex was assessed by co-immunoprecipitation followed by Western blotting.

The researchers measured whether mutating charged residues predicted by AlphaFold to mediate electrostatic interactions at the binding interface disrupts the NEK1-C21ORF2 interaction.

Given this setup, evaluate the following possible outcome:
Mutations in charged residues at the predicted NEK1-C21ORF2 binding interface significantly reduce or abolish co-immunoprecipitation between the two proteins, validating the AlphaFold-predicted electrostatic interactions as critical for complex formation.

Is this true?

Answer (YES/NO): YES